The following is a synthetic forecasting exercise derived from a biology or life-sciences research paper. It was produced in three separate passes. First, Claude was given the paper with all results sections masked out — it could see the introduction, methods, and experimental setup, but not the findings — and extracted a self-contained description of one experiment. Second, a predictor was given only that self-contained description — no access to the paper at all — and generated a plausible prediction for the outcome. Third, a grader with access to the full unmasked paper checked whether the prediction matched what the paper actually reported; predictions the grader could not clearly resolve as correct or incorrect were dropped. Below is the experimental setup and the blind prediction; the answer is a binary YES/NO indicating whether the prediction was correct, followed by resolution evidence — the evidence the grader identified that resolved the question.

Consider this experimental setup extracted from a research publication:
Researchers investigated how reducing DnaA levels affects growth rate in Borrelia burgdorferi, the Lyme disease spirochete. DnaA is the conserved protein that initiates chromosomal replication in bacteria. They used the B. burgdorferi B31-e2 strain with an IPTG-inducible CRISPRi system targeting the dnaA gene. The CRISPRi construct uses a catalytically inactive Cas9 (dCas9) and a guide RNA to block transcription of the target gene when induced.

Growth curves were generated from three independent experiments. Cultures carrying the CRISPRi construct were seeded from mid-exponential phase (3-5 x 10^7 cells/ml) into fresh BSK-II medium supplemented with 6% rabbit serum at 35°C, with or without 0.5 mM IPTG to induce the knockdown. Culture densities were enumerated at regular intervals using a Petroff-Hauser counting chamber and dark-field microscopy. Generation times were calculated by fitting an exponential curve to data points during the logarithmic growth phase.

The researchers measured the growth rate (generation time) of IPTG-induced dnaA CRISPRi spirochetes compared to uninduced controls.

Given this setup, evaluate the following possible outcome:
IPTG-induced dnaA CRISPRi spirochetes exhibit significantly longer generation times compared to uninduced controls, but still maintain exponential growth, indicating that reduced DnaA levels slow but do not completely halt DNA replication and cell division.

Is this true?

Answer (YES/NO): YES